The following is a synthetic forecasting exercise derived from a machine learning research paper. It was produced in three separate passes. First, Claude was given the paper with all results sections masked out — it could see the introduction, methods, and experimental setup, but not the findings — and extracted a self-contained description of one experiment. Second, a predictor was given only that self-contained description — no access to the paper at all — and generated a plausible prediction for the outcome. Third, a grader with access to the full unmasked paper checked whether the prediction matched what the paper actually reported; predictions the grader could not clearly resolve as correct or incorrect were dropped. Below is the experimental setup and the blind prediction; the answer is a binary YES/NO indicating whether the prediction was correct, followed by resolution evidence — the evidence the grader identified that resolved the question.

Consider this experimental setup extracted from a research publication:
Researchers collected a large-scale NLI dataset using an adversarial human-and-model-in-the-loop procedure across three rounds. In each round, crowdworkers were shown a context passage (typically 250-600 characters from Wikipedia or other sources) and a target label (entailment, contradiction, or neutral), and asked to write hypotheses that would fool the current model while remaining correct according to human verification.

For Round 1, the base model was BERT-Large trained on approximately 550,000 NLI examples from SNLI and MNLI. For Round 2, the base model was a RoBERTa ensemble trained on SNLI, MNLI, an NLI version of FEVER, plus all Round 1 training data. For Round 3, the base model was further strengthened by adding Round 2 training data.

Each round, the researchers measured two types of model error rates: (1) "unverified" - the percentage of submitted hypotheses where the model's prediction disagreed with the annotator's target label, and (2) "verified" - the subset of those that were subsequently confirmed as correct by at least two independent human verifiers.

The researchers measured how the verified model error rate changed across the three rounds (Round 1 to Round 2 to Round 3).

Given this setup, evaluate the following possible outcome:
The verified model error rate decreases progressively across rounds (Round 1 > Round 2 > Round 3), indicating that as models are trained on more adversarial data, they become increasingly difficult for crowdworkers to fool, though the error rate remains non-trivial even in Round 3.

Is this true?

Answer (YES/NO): NO